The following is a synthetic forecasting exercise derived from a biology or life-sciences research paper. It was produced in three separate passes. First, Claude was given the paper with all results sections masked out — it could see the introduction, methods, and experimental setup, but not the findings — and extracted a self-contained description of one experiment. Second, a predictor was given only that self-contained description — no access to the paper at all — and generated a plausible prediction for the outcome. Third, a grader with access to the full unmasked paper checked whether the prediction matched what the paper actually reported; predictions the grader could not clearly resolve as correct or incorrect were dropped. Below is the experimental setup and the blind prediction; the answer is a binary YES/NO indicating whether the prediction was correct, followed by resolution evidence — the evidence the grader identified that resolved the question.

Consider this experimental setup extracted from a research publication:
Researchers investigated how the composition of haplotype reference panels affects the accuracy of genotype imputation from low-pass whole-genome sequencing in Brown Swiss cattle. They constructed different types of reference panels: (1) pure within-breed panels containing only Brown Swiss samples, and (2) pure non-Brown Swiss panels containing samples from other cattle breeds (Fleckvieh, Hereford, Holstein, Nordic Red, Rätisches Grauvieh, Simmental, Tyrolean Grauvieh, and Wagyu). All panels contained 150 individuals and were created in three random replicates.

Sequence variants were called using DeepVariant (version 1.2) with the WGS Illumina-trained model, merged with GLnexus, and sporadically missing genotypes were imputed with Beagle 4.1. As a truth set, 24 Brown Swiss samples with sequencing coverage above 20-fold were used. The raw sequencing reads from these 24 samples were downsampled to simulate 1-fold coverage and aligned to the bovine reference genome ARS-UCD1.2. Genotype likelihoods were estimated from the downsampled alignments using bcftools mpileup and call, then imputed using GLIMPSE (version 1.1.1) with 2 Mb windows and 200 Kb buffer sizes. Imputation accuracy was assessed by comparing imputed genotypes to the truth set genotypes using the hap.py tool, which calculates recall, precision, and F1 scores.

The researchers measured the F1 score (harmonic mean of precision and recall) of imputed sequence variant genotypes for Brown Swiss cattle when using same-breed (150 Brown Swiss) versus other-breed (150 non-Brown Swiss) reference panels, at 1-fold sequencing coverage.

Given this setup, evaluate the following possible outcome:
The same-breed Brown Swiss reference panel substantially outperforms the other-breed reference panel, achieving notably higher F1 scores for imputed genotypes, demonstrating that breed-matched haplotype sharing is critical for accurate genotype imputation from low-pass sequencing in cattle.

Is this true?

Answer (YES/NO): YES